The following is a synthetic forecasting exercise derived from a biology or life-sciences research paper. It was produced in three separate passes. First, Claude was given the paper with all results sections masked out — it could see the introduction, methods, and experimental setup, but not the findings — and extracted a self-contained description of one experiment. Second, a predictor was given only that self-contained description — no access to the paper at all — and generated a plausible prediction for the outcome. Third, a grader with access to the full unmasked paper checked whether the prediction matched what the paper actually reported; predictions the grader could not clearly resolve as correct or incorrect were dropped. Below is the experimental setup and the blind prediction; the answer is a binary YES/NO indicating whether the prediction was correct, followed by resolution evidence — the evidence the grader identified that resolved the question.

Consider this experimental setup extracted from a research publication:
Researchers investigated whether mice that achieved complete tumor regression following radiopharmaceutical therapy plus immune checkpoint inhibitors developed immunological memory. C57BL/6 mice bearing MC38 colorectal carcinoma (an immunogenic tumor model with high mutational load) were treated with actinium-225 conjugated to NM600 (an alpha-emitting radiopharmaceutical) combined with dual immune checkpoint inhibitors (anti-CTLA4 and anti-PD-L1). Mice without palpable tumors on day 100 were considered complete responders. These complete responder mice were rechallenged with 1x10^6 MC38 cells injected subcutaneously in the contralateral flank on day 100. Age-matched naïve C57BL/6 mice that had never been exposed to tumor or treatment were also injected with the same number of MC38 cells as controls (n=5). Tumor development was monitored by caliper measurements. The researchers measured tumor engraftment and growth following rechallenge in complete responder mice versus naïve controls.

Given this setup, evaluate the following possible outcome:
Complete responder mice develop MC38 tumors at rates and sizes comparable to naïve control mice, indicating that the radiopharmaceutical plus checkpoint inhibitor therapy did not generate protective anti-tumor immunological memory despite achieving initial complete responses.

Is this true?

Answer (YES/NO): NO